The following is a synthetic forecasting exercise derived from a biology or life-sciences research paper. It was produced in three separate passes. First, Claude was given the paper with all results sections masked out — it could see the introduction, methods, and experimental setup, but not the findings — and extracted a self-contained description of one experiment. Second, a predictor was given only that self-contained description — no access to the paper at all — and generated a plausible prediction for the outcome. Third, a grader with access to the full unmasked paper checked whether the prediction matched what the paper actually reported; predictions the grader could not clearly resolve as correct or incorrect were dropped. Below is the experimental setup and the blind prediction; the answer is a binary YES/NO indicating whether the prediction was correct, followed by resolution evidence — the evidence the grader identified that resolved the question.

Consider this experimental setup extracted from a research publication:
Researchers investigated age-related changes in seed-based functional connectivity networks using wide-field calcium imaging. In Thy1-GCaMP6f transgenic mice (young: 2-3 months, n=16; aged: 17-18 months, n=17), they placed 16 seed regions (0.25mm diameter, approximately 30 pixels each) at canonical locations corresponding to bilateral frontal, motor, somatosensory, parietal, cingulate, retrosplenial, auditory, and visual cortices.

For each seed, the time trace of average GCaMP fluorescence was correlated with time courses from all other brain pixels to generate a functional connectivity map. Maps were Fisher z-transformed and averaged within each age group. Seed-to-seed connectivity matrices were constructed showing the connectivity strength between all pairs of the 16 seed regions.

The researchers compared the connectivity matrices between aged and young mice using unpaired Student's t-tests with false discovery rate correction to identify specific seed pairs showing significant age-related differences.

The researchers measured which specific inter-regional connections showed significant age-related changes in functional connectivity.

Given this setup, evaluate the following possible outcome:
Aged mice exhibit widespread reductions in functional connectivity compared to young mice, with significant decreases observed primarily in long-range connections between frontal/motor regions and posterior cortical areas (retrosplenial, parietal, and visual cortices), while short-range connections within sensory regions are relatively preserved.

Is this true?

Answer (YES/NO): NO